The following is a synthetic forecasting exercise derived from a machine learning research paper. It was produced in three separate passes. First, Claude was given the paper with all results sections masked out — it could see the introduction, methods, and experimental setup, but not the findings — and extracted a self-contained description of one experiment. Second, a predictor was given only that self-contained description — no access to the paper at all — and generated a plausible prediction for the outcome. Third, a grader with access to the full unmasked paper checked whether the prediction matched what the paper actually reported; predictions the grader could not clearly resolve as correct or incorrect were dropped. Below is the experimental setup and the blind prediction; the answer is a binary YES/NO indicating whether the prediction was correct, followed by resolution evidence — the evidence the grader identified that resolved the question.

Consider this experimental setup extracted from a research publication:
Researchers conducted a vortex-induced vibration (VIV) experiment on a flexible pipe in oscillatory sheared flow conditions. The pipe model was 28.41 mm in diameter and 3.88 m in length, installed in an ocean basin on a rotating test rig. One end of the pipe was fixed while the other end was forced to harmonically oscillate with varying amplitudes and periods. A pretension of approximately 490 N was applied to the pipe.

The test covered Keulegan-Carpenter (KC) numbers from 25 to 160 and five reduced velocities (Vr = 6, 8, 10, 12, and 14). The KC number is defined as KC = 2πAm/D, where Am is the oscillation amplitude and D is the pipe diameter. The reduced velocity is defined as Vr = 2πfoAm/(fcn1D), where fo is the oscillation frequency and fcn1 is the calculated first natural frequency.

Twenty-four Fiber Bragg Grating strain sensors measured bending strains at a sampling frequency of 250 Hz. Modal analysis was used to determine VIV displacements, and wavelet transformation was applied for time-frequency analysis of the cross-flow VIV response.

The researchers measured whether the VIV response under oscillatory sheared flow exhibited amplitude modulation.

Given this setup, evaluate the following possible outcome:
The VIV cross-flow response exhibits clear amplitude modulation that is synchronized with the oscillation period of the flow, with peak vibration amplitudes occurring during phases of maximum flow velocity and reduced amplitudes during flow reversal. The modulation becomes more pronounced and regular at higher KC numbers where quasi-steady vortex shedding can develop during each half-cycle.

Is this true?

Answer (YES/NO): YES